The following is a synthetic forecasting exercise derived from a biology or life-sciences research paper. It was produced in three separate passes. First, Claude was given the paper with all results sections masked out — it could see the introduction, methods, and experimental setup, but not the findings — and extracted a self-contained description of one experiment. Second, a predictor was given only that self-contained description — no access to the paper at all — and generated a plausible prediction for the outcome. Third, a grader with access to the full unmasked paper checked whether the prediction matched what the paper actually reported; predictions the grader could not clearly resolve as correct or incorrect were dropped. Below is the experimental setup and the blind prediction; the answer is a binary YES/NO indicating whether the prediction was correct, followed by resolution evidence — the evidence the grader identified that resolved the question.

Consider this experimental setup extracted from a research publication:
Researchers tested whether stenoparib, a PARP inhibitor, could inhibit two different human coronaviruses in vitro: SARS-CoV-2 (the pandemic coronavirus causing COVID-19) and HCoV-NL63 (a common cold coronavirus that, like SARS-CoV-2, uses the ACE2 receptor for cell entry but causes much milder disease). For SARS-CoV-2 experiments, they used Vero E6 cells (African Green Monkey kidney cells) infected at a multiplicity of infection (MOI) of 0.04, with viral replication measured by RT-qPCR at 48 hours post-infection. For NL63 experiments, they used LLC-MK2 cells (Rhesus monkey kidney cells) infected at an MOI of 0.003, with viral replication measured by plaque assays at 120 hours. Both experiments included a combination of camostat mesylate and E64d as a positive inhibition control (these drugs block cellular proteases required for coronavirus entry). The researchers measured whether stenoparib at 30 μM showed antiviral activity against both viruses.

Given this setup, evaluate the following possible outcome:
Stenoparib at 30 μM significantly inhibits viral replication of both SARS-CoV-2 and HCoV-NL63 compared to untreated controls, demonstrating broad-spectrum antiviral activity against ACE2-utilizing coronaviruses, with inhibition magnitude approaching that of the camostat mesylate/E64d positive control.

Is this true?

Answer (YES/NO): NO